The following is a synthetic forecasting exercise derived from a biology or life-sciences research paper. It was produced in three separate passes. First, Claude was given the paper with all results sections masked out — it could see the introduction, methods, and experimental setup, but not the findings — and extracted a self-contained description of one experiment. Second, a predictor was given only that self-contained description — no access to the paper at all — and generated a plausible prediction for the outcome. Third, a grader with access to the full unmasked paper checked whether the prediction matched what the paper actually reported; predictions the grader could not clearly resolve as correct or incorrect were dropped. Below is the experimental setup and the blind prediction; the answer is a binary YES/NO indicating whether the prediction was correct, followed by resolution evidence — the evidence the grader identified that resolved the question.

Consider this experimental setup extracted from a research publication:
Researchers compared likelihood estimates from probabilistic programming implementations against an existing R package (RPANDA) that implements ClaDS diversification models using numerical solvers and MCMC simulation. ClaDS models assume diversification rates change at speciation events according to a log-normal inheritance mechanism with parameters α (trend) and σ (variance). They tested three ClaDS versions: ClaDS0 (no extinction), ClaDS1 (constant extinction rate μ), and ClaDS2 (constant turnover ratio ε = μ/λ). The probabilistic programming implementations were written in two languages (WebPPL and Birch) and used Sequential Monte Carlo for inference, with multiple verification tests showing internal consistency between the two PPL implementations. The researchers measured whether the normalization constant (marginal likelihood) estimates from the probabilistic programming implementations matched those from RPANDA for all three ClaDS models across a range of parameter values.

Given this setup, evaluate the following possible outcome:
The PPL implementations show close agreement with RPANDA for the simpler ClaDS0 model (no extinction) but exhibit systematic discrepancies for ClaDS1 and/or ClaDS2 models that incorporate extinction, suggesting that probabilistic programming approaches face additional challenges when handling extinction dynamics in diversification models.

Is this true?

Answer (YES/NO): NO